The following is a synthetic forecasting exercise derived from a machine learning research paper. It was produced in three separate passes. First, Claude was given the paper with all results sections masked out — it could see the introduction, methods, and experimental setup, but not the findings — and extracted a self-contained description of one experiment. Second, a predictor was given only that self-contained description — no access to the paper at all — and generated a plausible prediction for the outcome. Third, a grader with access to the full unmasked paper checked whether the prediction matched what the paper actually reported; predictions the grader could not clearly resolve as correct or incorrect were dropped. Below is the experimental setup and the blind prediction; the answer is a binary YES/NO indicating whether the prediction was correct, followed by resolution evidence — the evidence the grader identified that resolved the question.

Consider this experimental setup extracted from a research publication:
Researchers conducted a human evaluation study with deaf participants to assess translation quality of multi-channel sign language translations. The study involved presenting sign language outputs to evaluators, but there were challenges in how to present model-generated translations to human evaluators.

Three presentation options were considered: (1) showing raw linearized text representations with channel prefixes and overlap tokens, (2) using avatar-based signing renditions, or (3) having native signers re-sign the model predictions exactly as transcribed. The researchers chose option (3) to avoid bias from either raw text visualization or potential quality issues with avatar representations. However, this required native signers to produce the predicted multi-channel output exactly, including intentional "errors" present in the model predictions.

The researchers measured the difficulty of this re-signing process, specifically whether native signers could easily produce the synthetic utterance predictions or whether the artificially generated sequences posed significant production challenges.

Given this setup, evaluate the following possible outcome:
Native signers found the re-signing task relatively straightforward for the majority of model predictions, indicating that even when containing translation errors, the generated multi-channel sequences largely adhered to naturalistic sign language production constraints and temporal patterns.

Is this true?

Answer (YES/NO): NO